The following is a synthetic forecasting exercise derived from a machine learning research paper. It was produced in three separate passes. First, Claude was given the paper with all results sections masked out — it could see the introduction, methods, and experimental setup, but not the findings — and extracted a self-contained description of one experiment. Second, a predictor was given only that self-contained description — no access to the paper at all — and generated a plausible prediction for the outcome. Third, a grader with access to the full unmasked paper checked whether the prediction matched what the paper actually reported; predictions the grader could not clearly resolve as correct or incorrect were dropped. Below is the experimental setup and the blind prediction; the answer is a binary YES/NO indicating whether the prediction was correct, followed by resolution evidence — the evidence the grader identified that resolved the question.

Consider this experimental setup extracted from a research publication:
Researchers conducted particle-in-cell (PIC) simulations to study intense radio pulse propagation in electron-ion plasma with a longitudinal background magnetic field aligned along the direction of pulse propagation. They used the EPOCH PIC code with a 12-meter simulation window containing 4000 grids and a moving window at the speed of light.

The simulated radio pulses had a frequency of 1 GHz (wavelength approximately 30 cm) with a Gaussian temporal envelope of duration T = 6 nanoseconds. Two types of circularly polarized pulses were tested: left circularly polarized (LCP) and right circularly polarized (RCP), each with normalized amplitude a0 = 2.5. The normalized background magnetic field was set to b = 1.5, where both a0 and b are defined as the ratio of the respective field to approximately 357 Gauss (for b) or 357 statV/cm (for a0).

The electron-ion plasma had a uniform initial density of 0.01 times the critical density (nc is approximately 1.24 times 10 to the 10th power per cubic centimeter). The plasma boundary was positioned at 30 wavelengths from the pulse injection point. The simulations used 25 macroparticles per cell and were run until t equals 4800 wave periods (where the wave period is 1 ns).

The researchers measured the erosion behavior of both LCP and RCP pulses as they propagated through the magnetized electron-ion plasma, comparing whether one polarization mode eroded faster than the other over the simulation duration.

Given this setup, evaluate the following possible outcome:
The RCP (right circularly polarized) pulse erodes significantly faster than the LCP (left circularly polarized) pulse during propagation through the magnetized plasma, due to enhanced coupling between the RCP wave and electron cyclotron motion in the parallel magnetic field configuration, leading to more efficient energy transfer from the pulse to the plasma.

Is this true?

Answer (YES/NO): YES